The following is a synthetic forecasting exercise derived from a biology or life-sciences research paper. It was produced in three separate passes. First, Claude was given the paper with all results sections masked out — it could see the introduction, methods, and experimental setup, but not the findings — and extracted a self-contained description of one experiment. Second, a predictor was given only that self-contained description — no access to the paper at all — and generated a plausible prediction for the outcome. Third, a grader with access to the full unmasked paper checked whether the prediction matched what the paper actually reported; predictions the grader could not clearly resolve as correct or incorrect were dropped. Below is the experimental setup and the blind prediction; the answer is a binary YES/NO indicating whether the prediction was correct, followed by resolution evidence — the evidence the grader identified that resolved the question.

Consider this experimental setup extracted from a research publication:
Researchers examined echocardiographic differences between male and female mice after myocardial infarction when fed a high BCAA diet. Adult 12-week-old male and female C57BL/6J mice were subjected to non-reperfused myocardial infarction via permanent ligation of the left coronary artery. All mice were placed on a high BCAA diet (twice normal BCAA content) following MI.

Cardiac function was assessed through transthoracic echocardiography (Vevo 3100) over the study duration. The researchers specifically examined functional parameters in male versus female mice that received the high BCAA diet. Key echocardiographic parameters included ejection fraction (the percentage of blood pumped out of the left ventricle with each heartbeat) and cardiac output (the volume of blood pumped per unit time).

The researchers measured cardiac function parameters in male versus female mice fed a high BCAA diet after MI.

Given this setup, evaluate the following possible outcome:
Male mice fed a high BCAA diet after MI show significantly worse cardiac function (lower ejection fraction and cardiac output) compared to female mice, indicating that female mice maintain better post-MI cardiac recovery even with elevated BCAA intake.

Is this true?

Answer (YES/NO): NO